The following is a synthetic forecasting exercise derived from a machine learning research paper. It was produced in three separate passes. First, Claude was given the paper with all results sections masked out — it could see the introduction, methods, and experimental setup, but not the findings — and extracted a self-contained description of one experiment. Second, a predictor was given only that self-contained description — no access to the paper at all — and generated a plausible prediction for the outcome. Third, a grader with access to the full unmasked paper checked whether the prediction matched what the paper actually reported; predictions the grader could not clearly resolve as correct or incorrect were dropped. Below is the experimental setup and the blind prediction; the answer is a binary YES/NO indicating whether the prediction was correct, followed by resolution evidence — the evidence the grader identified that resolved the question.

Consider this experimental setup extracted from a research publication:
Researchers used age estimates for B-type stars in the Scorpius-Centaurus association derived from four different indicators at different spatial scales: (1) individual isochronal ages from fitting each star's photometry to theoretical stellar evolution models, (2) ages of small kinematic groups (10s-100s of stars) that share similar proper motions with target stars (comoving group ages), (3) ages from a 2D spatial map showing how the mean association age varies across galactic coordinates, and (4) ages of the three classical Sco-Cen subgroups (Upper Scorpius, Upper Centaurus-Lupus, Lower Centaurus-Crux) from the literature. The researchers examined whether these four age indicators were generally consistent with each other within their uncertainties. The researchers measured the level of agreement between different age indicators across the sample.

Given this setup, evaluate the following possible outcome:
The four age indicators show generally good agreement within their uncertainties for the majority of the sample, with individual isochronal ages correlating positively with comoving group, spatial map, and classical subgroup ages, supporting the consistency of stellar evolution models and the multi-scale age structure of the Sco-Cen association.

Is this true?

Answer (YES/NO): NO